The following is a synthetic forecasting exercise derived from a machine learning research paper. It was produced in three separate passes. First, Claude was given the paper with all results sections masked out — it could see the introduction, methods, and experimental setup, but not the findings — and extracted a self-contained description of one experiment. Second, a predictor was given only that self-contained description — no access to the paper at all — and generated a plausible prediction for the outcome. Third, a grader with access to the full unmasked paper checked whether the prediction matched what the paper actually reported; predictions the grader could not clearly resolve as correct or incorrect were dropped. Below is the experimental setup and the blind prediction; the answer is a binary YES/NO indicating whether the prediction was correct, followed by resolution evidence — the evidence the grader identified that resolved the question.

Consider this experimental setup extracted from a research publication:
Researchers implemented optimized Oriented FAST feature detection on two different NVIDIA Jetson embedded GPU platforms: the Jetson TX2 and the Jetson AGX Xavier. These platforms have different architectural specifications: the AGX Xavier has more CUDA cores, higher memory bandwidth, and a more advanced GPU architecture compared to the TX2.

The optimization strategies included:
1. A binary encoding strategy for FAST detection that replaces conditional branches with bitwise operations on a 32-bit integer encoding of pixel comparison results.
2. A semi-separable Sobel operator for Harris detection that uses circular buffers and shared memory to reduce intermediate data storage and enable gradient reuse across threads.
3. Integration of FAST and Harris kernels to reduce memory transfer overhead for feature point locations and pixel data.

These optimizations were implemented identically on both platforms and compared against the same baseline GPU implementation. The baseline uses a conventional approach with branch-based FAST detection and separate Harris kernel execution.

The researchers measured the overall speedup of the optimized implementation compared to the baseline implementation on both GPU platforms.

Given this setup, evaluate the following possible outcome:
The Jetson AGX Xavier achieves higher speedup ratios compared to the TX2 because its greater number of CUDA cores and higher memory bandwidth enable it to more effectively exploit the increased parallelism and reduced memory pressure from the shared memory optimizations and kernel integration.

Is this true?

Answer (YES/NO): YES